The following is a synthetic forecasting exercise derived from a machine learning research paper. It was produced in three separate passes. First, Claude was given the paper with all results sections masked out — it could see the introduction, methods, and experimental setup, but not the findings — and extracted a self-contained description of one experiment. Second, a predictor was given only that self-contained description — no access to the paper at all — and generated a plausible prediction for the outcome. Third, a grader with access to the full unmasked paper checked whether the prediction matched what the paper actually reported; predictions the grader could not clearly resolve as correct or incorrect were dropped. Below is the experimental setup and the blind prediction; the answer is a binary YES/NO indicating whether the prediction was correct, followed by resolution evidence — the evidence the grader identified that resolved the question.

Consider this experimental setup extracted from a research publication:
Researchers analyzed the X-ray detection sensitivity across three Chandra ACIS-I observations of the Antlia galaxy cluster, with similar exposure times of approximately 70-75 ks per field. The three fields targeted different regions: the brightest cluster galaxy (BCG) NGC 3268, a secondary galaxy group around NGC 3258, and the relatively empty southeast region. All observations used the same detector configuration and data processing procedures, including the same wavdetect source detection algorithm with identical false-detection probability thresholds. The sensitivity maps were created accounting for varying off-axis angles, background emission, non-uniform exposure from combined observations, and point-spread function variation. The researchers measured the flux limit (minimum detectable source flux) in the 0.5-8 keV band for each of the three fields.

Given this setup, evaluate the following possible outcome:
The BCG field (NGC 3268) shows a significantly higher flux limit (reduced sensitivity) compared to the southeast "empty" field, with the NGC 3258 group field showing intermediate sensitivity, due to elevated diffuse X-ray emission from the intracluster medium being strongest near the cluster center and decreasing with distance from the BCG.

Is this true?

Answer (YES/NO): NO